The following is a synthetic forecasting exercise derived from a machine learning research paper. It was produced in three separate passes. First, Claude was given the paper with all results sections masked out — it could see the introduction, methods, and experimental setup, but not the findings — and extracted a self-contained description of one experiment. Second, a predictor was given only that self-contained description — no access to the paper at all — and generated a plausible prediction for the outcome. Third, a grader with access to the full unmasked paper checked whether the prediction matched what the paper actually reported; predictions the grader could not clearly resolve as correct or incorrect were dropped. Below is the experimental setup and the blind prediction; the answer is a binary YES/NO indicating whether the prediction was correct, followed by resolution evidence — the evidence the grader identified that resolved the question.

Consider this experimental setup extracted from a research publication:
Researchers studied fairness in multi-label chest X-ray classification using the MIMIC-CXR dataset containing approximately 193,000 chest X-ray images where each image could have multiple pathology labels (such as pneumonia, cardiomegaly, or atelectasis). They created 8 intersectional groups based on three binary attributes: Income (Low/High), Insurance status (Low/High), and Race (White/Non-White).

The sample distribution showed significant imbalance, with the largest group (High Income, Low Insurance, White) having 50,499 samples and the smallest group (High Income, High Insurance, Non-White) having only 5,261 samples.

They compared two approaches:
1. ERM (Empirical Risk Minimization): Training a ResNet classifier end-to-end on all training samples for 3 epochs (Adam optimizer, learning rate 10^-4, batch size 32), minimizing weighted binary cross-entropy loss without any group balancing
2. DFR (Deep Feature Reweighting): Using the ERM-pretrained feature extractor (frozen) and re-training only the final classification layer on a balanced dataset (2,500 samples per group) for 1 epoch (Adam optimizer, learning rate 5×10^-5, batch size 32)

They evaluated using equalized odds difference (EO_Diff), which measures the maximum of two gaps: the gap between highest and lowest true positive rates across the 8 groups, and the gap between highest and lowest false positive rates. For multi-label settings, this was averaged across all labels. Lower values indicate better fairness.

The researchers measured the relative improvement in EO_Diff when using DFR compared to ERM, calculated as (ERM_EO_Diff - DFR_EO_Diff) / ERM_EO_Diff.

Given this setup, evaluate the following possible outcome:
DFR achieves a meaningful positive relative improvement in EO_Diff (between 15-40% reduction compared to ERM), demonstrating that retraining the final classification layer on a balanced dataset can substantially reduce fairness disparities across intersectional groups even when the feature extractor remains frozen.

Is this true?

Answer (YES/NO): NO